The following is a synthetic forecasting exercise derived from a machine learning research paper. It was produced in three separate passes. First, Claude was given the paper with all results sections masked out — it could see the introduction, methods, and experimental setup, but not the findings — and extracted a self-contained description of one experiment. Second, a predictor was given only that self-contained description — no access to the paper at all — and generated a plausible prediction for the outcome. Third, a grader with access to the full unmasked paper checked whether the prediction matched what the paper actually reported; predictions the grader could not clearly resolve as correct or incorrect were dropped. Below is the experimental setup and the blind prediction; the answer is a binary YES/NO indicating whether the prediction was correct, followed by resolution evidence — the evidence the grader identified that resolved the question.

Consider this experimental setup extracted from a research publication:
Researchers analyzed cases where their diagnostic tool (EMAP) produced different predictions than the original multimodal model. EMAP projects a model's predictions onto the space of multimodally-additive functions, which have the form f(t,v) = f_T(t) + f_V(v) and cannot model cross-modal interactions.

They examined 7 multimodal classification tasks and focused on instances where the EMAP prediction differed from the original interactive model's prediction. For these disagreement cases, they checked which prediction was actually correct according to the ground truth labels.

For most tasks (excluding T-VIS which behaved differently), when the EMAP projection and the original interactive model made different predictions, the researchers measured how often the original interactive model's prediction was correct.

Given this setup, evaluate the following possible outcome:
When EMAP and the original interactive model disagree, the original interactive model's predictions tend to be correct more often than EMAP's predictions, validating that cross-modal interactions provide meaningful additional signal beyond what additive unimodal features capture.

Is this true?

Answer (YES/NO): NO